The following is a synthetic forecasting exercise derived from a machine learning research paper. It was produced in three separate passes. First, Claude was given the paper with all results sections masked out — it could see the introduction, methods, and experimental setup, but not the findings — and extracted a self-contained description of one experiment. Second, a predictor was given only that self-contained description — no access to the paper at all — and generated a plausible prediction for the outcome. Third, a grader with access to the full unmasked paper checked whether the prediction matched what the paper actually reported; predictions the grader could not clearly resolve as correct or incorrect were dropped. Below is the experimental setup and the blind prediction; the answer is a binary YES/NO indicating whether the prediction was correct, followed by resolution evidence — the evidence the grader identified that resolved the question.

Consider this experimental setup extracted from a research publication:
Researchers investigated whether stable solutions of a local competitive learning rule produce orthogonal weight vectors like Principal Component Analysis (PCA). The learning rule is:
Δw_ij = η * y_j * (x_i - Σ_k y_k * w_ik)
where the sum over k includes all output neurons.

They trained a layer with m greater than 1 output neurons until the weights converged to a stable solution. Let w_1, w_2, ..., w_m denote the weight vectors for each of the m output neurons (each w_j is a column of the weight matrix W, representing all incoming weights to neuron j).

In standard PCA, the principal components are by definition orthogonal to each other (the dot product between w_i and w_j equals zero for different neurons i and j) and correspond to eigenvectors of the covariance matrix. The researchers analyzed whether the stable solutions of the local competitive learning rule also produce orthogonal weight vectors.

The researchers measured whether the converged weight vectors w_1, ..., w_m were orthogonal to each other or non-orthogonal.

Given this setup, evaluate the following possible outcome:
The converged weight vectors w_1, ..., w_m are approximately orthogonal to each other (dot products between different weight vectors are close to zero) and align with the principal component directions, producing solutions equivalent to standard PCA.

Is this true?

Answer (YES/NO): NO